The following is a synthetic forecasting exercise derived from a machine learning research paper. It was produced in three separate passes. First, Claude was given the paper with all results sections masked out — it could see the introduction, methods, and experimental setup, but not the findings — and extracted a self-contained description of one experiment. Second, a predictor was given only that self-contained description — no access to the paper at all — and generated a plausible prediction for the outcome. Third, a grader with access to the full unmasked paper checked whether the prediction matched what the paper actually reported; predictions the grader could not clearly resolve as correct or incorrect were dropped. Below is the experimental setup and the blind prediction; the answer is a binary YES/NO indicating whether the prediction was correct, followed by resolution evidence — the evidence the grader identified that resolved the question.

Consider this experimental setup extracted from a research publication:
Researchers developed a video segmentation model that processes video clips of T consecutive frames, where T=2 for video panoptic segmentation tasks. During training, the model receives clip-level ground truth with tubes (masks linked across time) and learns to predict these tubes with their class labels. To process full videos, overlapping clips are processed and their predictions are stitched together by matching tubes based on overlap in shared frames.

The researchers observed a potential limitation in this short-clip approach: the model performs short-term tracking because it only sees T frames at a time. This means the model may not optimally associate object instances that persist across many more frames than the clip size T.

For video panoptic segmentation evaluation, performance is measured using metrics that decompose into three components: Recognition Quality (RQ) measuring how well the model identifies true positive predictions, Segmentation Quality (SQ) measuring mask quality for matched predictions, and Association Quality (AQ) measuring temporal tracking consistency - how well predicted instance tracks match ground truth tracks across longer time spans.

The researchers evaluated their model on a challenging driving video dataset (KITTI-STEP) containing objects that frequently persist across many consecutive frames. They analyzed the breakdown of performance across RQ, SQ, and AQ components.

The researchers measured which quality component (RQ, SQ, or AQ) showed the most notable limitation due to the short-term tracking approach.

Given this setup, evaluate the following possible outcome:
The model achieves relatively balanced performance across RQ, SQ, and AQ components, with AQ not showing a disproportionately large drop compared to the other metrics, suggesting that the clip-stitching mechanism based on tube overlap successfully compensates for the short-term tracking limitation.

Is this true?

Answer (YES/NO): NO